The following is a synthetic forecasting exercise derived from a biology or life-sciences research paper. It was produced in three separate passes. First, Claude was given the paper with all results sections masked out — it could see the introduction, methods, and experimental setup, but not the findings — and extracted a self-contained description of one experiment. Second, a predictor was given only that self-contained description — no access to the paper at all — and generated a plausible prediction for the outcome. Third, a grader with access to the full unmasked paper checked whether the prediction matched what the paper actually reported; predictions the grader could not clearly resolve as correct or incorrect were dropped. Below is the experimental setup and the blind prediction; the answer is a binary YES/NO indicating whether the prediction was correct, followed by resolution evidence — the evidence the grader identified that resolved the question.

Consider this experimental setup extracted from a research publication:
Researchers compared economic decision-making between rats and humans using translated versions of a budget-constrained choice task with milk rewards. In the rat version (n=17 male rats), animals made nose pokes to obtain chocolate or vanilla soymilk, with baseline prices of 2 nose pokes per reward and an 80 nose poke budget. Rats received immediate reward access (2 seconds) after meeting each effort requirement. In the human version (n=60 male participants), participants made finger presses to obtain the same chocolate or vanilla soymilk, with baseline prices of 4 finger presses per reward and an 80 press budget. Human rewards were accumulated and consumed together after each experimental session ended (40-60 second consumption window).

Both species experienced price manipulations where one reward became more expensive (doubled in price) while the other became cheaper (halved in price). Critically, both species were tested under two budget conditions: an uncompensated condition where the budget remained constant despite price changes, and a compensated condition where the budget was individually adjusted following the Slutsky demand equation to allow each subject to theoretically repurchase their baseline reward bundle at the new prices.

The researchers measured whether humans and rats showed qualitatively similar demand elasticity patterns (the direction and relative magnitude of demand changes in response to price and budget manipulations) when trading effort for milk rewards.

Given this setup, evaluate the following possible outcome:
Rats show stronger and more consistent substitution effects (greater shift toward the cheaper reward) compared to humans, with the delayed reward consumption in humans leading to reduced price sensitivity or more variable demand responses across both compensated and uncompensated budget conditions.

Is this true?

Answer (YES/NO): NO